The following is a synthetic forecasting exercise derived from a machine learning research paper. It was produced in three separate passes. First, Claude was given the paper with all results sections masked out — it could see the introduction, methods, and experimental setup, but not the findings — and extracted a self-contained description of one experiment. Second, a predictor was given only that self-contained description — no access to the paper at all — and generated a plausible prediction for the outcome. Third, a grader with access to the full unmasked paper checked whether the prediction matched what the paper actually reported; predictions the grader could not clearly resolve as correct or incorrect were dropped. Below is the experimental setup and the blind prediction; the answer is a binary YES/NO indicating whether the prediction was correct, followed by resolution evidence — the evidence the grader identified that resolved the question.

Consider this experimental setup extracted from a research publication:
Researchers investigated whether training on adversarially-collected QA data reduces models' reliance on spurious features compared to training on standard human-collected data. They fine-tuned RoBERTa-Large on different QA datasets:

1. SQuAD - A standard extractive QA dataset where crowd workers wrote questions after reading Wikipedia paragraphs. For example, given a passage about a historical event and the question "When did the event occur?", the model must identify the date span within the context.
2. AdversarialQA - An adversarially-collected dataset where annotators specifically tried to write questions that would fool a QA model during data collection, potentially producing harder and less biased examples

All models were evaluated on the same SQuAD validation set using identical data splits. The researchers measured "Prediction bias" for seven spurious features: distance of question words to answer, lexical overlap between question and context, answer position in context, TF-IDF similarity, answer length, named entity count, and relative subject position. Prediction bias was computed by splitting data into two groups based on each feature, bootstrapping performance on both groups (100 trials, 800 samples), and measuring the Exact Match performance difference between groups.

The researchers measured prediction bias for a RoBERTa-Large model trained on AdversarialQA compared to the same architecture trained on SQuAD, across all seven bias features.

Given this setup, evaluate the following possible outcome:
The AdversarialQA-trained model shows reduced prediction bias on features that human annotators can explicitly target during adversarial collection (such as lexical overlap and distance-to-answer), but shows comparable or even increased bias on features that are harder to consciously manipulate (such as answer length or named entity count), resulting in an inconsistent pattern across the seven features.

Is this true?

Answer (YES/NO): NO